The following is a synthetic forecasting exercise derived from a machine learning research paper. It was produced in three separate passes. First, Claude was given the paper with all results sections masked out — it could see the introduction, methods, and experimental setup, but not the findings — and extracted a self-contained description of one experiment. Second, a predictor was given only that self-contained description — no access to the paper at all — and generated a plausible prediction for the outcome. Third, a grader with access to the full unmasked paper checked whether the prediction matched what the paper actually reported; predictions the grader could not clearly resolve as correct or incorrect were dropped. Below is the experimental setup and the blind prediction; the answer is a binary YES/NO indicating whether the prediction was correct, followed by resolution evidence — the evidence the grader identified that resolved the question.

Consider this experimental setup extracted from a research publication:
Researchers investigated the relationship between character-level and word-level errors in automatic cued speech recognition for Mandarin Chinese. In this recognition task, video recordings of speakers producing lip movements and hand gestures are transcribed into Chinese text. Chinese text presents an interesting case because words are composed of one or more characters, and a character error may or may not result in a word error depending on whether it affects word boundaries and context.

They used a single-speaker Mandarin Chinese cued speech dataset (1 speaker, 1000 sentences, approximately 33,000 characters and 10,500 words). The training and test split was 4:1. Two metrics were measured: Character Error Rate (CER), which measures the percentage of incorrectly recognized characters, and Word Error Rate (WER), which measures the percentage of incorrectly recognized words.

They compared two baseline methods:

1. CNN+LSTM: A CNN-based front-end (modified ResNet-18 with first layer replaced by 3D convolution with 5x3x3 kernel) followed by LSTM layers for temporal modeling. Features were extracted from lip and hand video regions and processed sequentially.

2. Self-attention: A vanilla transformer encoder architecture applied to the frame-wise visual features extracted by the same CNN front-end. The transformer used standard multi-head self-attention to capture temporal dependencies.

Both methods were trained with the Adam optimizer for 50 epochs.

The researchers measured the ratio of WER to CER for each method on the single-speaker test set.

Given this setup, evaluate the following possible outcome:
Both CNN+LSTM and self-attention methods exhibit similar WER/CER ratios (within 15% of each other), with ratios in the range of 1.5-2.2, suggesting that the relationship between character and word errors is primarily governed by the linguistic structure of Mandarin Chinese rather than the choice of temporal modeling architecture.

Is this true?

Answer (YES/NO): NO